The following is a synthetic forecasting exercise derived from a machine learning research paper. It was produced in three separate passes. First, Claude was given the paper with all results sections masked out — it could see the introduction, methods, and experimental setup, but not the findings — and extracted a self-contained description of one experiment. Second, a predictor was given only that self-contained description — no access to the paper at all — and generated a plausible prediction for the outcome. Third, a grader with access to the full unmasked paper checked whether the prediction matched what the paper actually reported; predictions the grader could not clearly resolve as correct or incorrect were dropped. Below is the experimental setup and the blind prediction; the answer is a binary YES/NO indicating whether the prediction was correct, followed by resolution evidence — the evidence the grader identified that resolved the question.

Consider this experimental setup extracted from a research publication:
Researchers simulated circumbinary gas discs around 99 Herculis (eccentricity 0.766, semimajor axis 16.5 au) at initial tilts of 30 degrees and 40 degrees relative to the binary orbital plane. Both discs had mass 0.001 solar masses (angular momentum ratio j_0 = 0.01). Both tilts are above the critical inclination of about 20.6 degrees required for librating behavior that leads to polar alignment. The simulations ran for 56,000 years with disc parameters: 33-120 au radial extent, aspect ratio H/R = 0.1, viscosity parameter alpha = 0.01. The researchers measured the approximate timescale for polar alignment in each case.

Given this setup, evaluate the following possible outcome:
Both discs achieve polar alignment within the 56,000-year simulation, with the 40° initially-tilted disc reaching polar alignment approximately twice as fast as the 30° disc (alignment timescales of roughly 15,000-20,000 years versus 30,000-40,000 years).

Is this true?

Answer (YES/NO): NO